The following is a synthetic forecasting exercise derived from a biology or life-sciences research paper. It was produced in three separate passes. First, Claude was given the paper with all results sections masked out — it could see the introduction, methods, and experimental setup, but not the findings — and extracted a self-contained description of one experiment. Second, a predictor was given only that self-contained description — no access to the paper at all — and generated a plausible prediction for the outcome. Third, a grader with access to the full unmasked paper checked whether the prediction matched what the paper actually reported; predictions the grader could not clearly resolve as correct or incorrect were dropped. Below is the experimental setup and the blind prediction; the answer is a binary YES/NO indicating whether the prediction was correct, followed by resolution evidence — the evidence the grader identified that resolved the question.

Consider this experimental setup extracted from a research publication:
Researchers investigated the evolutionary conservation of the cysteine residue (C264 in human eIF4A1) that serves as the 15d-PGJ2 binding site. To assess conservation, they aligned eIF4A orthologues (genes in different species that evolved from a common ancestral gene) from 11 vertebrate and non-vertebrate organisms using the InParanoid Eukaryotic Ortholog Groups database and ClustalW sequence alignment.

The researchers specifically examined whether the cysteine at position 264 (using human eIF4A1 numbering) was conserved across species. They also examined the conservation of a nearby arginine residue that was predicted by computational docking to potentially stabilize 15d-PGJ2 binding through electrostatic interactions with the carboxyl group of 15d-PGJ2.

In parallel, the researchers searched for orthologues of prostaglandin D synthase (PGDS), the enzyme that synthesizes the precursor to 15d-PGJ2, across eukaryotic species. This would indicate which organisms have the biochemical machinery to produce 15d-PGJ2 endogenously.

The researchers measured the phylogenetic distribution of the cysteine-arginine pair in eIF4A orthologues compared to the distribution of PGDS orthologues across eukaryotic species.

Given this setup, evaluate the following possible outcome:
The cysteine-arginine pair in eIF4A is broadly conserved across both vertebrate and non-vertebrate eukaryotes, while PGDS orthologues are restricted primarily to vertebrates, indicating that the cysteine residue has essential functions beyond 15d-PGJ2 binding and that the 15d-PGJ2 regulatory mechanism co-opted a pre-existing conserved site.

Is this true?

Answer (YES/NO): NO